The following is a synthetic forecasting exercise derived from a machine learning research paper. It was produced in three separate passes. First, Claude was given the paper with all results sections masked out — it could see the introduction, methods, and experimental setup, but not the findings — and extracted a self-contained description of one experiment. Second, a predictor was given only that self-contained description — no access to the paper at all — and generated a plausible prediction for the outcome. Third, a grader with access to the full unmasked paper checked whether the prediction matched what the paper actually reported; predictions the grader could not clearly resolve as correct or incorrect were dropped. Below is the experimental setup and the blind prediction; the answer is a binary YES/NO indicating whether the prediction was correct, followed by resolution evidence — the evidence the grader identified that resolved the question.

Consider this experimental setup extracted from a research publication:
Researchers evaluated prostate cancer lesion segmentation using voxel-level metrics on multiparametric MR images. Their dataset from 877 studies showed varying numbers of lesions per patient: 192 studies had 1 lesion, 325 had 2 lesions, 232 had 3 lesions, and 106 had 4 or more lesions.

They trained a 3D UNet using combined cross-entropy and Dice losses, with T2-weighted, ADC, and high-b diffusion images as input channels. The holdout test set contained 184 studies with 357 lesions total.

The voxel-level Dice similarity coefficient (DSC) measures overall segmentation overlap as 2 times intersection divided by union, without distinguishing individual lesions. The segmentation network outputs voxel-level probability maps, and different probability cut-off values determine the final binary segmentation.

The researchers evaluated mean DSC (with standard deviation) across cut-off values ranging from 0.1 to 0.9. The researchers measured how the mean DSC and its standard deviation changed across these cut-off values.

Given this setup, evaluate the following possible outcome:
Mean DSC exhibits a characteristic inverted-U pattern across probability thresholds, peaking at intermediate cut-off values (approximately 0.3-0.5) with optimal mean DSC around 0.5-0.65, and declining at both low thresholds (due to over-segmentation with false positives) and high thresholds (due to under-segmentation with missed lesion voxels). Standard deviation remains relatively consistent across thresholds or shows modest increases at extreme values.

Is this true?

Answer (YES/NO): NO